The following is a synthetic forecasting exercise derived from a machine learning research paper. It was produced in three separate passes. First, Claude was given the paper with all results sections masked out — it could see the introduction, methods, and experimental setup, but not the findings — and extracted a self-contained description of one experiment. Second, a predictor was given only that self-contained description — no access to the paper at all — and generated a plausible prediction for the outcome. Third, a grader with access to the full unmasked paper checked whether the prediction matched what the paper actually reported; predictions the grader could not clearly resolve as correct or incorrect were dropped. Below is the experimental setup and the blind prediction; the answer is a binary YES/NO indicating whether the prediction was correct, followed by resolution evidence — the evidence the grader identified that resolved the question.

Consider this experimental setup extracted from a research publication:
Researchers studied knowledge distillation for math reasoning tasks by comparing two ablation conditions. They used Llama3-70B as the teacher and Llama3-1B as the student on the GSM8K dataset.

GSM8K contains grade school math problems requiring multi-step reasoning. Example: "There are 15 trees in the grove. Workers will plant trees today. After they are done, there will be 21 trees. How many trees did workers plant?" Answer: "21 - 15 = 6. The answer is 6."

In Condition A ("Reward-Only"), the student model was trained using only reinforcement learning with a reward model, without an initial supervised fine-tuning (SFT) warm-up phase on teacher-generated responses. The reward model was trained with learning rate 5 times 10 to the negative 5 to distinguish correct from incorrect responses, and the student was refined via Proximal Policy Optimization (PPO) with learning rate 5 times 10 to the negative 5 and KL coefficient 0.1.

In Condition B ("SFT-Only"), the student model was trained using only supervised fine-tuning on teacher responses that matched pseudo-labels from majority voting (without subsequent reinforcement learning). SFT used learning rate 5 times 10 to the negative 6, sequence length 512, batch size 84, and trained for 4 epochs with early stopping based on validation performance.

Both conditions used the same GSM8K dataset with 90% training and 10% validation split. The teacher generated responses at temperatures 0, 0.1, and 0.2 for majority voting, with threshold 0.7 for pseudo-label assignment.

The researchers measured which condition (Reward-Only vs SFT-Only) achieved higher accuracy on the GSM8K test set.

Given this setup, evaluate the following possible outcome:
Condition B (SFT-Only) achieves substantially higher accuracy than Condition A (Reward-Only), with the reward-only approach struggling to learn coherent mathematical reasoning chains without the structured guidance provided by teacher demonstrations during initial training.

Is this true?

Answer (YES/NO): NO